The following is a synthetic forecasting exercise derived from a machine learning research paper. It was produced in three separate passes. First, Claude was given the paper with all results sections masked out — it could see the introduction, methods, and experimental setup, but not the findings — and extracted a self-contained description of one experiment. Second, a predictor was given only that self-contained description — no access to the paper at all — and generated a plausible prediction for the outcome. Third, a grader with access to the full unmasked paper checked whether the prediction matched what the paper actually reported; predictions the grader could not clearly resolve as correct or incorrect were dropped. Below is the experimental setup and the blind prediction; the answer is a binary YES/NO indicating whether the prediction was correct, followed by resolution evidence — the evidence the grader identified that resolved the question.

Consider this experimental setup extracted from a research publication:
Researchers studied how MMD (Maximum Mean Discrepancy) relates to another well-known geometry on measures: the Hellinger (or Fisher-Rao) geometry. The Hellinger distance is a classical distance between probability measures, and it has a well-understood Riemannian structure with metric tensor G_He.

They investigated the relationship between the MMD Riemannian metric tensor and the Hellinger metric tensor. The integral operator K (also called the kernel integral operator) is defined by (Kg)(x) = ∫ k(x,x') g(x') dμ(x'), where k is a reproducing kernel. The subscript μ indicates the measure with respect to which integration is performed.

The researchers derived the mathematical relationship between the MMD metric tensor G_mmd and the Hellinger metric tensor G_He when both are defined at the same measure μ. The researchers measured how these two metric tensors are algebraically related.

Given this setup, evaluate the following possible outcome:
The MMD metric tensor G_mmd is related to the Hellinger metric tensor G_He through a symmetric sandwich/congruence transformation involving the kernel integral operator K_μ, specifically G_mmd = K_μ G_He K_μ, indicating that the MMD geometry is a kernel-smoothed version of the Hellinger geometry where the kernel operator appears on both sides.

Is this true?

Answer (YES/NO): NO